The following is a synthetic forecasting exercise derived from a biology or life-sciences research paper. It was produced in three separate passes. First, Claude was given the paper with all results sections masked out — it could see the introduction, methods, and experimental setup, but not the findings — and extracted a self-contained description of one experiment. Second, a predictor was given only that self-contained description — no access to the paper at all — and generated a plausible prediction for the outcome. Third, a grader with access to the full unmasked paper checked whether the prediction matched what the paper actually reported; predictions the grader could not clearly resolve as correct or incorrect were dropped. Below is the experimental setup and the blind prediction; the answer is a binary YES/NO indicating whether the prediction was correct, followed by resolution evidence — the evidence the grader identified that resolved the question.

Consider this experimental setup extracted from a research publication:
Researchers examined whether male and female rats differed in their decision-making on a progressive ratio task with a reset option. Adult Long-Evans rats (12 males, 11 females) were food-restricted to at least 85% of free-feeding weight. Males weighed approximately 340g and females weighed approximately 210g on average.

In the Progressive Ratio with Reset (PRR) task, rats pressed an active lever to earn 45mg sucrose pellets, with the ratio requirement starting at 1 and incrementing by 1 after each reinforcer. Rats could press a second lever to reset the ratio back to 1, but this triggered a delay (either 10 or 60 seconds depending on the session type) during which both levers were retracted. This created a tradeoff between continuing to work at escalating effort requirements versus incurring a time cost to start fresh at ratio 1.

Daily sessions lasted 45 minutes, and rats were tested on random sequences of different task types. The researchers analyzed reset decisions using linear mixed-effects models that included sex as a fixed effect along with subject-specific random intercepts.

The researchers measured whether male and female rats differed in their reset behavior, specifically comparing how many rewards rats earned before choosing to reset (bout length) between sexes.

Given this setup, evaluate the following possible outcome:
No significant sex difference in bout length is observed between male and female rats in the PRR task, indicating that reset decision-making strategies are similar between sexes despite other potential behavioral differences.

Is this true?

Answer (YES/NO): NO